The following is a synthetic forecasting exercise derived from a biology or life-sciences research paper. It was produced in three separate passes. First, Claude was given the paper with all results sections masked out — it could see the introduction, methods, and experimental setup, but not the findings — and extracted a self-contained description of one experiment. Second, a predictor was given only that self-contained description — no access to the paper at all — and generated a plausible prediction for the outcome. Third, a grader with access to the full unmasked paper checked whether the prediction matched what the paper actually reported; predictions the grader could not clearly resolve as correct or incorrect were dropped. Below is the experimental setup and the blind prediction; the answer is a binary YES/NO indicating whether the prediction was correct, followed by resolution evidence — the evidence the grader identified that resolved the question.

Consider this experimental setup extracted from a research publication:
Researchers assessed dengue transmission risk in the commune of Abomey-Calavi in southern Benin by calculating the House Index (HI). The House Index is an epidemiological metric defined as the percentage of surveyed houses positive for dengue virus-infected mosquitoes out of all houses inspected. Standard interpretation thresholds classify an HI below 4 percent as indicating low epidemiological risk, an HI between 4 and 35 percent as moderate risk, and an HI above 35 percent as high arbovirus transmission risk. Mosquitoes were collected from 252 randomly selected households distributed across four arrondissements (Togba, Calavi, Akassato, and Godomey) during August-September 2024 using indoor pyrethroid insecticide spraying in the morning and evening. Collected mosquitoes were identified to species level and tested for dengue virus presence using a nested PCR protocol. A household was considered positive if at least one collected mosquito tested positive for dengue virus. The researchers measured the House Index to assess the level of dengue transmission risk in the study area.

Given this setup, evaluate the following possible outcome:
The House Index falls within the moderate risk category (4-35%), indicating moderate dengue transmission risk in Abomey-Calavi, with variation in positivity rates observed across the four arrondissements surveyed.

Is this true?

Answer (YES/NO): YES